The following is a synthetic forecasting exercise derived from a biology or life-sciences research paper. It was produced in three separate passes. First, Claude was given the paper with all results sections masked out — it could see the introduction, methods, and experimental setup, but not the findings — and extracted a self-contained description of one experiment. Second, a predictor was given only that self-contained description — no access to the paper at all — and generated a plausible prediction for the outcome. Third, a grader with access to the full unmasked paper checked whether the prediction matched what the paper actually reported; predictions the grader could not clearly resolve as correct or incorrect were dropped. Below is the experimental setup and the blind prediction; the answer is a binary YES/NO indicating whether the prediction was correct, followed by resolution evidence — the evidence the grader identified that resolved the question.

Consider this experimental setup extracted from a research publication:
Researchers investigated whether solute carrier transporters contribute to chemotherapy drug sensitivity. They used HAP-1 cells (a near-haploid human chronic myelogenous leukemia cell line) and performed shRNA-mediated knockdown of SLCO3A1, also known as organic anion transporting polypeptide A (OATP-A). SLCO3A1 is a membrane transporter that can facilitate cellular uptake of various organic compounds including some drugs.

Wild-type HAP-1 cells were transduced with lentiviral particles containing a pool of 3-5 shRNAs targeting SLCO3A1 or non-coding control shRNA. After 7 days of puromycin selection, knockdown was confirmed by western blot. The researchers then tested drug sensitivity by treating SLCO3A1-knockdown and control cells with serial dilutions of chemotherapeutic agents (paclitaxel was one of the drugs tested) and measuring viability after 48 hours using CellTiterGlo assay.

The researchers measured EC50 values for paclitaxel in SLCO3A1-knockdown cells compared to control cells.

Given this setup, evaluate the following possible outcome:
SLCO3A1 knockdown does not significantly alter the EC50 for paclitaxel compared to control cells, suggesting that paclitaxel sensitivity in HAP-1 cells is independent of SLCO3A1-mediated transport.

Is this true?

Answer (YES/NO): NO